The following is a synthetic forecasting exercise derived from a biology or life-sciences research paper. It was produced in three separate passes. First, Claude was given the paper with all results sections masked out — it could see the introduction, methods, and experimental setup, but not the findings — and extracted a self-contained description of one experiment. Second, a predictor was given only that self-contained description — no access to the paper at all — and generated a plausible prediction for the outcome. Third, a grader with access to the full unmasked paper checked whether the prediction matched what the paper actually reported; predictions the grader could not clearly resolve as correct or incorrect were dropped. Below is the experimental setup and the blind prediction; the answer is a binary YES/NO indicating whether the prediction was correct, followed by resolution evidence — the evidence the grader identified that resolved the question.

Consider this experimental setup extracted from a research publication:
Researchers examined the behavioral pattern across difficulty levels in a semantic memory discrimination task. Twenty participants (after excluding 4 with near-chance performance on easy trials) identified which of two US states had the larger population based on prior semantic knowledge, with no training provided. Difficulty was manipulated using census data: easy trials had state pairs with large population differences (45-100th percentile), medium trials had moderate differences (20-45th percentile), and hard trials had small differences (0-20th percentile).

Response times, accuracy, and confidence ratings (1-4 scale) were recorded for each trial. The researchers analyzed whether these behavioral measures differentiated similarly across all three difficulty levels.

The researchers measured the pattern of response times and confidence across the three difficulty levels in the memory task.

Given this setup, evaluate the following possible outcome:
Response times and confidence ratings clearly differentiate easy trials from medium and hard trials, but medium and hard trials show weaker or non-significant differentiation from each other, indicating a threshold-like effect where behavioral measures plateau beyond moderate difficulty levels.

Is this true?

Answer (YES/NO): YES